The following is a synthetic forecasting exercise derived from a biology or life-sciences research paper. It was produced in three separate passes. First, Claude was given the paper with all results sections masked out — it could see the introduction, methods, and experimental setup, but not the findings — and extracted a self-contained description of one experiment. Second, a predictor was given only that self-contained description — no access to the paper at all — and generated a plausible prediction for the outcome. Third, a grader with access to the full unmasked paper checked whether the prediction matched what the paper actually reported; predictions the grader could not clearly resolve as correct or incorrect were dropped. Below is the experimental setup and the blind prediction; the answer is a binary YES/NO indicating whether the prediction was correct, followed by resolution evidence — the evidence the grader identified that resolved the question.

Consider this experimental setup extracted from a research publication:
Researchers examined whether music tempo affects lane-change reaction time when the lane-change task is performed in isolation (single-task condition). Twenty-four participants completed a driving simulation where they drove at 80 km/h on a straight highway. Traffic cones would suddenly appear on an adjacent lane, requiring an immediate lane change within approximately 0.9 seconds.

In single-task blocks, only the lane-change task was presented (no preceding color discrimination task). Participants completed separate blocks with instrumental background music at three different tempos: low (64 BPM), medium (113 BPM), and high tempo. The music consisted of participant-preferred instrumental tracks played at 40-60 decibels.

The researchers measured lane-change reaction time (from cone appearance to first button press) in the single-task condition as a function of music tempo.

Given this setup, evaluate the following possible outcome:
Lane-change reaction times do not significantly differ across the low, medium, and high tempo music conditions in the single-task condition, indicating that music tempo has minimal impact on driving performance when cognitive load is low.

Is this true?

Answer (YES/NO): YES